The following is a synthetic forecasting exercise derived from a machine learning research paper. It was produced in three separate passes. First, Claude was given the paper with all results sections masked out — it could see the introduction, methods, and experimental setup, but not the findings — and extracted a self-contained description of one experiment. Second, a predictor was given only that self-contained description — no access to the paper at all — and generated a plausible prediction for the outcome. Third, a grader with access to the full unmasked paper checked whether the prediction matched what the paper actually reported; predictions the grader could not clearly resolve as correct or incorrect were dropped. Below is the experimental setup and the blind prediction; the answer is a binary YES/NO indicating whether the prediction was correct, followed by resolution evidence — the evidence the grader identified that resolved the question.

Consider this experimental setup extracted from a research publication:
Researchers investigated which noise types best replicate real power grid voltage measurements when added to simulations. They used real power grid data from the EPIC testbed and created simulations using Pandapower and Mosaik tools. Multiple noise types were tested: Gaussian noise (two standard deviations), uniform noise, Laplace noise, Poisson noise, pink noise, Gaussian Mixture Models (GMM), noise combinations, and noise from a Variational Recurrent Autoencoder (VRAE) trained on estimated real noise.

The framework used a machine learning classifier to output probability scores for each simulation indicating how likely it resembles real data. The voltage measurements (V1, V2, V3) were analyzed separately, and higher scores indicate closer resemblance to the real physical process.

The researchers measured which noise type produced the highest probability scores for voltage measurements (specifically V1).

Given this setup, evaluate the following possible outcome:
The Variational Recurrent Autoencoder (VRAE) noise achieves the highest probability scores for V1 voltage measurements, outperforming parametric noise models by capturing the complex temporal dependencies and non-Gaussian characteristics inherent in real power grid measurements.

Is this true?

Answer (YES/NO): NO